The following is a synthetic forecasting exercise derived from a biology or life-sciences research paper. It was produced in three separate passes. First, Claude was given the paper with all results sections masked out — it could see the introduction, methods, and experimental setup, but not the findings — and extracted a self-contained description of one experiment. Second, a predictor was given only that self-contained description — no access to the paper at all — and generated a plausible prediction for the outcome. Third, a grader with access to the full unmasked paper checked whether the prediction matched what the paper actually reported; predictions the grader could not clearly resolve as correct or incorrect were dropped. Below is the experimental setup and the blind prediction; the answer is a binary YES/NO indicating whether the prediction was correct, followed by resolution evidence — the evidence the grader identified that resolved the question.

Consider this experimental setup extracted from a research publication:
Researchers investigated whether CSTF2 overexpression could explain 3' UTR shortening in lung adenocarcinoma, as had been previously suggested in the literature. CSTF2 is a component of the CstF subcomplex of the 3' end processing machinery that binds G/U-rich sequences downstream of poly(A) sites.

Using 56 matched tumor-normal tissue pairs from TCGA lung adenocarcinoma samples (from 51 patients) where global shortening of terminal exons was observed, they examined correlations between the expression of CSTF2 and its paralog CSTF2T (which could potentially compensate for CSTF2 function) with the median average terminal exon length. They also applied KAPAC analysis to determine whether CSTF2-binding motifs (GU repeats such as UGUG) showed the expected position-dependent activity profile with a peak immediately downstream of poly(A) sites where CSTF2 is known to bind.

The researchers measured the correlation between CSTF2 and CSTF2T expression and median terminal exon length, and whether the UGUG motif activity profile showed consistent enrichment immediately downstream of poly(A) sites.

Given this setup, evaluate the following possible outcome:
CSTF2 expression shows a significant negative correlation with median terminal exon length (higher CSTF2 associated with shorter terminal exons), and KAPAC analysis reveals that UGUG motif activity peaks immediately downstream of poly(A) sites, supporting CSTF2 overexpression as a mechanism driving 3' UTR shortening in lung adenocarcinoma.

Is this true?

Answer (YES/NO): NO